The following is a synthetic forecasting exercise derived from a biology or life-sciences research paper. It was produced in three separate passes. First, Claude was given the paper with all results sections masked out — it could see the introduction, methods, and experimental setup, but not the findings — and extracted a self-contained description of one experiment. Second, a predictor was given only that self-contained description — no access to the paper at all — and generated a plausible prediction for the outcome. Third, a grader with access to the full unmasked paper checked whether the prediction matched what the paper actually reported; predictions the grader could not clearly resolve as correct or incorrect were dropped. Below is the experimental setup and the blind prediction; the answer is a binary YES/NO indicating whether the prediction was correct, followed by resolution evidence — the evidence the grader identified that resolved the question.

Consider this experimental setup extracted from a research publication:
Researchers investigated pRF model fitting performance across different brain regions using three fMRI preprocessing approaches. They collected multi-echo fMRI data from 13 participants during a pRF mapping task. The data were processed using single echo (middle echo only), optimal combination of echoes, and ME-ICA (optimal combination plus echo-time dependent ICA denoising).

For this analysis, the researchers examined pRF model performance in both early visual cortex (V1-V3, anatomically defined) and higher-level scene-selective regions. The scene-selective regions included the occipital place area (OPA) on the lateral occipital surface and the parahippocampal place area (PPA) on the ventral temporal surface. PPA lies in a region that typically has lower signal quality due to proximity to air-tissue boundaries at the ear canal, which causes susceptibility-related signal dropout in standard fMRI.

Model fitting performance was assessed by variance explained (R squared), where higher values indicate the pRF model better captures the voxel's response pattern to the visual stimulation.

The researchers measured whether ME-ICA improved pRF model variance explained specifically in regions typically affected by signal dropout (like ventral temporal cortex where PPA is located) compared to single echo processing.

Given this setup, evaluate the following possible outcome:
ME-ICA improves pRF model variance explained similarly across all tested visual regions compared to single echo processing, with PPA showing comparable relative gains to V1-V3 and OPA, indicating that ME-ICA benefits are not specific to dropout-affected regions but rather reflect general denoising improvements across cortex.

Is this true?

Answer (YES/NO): NO